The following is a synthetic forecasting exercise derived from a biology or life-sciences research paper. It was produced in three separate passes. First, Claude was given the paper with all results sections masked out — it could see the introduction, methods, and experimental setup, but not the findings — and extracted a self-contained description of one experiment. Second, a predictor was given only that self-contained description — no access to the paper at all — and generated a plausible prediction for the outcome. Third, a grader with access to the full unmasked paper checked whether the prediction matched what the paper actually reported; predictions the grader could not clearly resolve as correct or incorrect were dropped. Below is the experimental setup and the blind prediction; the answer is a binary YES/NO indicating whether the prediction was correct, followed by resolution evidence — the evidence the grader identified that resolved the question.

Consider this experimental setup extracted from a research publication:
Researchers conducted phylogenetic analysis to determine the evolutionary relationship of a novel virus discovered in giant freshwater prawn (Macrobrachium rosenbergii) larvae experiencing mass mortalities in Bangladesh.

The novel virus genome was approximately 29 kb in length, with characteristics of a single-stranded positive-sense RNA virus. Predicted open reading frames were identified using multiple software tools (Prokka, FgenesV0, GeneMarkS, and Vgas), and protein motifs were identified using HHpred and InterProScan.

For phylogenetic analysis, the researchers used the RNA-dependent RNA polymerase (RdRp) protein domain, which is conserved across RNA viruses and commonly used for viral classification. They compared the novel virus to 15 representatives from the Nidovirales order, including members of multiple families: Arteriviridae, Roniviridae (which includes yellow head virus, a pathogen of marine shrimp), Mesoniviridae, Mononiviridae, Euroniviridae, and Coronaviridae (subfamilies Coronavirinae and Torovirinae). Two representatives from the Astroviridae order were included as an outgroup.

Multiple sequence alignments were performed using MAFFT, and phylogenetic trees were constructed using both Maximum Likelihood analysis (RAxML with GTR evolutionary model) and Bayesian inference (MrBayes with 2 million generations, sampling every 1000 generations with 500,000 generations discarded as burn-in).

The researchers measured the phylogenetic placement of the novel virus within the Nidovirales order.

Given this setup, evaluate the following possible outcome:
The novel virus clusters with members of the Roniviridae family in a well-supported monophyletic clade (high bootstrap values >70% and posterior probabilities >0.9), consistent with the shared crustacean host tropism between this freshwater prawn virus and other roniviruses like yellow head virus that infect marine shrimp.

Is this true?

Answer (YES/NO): YES